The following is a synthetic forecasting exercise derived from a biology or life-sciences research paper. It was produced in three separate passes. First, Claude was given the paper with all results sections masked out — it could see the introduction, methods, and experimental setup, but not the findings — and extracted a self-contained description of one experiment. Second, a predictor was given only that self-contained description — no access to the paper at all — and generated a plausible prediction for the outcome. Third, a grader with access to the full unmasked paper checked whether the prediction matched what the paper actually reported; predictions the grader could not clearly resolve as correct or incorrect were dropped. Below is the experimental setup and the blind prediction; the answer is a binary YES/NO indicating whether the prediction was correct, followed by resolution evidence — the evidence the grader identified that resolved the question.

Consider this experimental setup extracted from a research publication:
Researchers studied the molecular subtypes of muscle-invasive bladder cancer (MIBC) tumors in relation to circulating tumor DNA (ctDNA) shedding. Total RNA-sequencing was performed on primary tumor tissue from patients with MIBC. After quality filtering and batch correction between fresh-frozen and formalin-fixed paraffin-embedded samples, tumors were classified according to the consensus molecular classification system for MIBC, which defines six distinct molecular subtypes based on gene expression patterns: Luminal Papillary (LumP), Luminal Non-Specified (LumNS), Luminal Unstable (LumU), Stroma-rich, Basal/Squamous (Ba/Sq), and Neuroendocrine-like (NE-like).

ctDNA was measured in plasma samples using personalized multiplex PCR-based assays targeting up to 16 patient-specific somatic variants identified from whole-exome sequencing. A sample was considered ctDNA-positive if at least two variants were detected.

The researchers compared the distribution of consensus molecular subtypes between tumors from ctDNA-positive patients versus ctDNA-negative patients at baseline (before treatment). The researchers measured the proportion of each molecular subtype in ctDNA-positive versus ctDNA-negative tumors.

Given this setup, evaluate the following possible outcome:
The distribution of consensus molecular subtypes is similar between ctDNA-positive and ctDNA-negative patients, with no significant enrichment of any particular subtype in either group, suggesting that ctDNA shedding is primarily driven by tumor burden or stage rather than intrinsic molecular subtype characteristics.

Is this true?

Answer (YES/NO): NO